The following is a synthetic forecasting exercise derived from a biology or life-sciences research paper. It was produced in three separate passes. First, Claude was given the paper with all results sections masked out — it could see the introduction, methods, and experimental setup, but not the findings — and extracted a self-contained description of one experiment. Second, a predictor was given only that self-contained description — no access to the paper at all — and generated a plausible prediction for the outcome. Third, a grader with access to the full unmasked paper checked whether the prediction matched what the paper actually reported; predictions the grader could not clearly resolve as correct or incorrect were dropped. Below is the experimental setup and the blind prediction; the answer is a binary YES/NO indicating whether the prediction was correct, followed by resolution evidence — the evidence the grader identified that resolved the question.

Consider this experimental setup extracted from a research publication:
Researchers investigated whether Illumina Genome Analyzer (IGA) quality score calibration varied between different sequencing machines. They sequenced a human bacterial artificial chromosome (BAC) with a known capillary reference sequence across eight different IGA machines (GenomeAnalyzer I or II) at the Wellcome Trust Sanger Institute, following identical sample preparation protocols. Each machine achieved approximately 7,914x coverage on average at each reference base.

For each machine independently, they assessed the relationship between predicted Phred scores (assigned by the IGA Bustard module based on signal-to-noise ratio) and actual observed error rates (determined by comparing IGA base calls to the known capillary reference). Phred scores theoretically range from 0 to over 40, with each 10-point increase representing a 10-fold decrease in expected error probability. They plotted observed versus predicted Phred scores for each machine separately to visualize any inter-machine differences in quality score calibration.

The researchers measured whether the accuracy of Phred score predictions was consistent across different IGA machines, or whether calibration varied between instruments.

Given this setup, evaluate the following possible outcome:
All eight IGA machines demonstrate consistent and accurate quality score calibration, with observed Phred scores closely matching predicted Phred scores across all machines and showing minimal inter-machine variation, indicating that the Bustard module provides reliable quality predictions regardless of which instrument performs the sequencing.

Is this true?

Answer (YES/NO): NO